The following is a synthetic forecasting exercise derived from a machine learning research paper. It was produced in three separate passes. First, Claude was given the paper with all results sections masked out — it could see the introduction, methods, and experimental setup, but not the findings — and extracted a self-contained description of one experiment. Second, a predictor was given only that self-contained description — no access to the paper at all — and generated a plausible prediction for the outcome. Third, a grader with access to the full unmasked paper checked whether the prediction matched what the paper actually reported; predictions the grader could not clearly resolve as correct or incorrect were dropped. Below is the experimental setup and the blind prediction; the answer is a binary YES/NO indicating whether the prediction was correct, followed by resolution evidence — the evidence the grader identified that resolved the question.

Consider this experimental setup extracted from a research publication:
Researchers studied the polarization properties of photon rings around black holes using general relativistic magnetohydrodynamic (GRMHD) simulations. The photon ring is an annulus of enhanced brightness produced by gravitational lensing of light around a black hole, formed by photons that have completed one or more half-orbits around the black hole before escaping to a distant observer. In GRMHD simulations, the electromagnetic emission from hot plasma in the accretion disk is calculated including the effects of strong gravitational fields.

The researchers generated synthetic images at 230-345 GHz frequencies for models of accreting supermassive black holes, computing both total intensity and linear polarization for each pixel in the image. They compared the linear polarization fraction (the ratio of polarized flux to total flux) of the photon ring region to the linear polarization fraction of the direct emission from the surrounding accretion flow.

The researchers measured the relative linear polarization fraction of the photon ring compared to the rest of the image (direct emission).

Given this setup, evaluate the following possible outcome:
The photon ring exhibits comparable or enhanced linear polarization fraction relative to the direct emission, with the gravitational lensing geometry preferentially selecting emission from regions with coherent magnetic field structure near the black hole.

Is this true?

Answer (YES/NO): NO